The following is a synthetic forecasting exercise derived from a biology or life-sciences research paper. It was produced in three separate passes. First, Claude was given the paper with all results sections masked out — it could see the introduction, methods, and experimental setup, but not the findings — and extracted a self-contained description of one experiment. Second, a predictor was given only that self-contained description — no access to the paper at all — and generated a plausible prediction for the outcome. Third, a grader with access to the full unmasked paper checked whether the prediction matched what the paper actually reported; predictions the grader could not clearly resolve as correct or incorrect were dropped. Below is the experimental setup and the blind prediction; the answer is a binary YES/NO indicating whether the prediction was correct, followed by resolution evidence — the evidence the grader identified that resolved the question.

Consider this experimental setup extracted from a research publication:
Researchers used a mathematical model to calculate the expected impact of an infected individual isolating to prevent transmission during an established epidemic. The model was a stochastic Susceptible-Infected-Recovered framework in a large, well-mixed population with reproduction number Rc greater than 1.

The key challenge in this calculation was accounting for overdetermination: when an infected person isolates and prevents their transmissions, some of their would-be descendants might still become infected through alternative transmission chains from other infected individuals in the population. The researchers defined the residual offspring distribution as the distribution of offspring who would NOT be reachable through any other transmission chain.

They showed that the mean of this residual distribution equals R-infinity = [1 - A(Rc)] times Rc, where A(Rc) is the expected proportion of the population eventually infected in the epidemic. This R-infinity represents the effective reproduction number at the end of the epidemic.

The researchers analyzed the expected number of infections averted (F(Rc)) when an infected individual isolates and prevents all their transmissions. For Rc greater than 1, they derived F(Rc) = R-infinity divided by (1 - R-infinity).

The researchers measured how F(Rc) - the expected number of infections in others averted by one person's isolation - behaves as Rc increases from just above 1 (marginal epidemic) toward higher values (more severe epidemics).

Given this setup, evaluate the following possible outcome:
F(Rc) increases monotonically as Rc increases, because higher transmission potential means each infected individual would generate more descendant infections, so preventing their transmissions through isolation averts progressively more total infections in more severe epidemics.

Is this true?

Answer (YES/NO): NO